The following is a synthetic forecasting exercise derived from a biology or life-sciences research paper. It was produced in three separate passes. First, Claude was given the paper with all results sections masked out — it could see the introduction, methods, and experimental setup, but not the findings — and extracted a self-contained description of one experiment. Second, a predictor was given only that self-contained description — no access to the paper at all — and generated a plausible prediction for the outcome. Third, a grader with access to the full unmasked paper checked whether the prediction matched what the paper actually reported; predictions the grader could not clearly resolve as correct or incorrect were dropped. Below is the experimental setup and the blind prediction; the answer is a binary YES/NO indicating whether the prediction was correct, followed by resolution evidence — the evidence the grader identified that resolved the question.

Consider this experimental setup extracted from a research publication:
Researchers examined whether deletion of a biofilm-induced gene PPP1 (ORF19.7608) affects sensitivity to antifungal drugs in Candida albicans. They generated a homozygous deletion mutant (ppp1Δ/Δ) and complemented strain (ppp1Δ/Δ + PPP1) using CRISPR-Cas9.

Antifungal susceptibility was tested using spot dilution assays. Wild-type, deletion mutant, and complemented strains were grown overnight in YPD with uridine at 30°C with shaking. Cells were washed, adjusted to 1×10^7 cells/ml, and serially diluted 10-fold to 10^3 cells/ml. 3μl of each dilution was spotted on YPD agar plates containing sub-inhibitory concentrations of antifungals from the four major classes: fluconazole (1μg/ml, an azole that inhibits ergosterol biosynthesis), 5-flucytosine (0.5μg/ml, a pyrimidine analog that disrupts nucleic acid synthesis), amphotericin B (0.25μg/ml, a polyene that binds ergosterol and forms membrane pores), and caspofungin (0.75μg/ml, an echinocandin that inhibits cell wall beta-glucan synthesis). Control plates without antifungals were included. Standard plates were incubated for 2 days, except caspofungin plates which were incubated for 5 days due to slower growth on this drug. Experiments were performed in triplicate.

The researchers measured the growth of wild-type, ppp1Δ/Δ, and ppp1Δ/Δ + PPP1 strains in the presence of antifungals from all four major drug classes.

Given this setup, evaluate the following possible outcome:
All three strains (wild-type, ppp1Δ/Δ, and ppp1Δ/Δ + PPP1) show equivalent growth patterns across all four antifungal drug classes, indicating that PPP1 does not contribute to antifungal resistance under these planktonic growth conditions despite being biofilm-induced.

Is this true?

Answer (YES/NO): YES